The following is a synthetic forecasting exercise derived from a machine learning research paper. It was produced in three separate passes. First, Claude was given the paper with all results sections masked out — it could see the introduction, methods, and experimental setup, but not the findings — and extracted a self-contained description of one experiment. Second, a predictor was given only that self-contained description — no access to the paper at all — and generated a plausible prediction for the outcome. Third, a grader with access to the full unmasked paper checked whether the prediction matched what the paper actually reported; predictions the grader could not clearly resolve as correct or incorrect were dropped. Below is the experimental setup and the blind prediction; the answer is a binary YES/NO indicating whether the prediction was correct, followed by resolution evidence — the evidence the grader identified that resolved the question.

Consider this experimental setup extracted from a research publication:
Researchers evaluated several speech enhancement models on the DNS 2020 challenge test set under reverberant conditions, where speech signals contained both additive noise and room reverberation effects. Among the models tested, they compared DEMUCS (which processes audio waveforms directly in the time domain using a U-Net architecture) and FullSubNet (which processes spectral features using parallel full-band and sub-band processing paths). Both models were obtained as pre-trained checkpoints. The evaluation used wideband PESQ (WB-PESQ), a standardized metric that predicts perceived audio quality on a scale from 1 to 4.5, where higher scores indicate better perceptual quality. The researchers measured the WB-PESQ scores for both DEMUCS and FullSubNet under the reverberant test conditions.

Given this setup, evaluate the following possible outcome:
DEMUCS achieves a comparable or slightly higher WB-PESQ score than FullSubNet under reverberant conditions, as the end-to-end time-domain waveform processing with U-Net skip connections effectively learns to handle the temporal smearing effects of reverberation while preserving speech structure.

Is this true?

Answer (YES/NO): NO